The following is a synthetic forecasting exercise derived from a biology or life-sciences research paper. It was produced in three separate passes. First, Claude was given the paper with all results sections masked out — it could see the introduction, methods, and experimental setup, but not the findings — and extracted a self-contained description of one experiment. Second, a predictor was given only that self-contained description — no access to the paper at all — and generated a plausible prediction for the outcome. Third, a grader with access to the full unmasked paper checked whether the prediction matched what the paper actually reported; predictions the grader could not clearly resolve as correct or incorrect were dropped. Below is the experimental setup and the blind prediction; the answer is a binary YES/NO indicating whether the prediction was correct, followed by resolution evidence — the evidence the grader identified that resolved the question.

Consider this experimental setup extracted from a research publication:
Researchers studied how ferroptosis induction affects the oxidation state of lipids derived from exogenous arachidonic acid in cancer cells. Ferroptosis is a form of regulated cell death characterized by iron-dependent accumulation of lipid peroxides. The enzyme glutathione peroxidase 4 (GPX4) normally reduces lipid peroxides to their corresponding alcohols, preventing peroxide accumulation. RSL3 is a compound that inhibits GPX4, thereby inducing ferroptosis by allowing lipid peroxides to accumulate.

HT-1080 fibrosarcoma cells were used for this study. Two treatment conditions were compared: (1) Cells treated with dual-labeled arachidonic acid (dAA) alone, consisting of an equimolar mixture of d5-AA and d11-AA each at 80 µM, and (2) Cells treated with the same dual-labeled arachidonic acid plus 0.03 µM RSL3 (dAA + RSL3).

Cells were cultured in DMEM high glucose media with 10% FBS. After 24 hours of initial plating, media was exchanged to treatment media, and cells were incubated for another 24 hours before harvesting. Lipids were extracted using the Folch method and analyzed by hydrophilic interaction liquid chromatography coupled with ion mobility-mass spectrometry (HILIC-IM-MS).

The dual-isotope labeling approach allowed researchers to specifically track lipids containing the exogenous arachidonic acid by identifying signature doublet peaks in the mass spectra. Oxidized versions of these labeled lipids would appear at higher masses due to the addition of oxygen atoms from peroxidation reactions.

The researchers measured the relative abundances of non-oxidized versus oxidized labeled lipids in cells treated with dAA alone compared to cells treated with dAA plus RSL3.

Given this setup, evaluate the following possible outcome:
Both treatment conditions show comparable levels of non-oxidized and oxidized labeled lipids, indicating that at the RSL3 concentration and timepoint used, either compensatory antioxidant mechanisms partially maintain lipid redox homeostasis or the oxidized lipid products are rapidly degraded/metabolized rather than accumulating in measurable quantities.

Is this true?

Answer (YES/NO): NO